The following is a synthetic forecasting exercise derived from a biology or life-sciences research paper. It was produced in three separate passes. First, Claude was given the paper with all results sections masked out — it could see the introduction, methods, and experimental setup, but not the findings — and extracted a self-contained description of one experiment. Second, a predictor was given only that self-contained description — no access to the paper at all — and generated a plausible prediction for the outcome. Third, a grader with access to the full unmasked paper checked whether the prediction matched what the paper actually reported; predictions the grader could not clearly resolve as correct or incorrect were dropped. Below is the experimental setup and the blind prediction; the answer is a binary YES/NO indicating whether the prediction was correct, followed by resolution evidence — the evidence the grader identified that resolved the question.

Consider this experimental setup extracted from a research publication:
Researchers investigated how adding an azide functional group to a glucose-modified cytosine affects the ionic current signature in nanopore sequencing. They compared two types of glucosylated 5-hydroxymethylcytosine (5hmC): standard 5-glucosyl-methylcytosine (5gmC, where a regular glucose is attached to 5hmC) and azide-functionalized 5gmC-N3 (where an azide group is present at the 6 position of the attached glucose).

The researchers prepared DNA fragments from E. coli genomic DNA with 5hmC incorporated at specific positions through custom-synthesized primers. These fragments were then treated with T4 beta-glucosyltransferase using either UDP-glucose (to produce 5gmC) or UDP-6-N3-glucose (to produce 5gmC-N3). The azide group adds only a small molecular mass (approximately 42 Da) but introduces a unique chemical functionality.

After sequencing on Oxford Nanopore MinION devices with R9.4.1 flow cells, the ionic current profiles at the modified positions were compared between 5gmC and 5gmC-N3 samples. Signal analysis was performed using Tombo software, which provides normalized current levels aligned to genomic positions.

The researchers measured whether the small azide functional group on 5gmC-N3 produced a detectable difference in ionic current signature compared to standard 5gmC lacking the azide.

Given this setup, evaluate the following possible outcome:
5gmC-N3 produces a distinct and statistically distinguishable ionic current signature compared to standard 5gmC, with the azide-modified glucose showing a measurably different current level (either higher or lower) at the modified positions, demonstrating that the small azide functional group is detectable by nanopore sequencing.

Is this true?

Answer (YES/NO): YES